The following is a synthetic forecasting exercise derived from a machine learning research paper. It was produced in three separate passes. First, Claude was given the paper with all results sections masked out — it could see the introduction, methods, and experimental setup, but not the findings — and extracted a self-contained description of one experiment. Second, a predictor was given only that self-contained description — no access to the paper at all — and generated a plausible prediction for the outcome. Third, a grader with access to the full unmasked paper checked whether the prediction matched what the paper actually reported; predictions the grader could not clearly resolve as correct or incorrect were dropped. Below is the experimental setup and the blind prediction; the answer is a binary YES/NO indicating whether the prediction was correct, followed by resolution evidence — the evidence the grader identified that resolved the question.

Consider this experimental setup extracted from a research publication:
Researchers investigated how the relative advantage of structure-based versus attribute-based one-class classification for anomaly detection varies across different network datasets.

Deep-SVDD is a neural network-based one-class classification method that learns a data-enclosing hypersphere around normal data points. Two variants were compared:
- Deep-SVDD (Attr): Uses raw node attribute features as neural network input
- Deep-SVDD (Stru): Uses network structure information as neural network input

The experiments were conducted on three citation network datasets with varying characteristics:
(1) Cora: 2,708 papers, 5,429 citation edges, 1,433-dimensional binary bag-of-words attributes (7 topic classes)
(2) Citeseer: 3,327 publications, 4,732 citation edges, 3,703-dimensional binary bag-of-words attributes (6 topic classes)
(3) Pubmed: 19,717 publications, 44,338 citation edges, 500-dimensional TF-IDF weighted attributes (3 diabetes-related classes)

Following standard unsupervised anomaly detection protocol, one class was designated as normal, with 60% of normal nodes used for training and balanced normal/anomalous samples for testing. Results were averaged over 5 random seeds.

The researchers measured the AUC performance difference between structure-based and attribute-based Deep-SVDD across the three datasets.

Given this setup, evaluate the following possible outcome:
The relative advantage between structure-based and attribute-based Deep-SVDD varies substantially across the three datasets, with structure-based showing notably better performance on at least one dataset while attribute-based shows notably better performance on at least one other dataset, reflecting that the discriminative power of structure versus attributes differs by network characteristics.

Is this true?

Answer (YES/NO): NO